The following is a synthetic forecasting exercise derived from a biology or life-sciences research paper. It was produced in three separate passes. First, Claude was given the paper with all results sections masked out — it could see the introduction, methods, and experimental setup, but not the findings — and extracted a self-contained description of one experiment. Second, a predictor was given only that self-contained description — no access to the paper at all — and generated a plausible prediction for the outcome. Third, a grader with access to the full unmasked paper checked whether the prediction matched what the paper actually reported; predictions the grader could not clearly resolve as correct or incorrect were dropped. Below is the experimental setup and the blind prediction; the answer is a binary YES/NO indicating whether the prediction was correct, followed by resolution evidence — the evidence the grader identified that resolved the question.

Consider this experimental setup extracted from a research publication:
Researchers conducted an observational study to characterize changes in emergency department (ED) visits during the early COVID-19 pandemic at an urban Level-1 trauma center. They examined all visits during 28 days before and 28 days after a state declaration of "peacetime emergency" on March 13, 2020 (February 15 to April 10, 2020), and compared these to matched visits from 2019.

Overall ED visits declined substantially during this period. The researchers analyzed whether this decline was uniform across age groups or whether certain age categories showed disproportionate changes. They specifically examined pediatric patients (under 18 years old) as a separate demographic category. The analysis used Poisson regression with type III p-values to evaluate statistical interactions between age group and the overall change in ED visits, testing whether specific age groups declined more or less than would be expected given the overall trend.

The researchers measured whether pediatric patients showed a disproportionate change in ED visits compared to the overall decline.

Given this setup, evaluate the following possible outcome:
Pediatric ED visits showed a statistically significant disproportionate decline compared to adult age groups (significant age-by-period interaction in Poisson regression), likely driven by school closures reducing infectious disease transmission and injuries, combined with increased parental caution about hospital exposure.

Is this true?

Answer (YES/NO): YES